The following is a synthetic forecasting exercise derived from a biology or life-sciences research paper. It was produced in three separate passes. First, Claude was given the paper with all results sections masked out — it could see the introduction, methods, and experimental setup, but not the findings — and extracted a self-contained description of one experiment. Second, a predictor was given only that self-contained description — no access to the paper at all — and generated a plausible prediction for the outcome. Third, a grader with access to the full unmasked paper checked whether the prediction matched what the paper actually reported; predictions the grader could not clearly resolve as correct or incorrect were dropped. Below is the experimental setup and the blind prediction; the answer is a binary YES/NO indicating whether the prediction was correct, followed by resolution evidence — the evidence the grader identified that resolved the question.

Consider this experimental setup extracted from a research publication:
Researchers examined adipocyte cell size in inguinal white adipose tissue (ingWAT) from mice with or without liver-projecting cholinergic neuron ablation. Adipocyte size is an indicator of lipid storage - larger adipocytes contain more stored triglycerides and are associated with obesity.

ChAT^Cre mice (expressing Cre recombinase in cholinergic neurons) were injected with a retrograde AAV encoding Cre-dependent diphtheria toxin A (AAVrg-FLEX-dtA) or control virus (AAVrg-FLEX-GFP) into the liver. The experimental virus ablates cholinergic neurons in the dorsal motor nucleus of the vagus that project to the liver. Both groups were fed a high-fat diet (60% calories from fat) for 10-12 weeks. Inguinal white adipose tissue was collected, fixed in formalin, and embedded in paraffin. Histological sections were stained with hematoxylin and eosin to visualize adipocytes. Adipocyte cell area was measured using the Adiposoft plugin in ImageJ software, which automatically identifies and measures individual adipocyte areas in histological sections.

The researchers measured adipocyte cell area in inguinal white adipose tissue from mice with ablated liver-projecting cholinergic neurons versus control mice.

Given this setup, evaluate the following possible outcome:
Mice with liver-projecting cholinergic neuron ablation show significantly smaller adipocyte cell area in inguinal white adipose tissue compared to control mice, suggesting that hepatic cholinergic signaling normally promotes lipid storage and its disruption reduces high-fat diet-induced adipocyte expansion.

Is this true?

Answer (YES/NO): YES